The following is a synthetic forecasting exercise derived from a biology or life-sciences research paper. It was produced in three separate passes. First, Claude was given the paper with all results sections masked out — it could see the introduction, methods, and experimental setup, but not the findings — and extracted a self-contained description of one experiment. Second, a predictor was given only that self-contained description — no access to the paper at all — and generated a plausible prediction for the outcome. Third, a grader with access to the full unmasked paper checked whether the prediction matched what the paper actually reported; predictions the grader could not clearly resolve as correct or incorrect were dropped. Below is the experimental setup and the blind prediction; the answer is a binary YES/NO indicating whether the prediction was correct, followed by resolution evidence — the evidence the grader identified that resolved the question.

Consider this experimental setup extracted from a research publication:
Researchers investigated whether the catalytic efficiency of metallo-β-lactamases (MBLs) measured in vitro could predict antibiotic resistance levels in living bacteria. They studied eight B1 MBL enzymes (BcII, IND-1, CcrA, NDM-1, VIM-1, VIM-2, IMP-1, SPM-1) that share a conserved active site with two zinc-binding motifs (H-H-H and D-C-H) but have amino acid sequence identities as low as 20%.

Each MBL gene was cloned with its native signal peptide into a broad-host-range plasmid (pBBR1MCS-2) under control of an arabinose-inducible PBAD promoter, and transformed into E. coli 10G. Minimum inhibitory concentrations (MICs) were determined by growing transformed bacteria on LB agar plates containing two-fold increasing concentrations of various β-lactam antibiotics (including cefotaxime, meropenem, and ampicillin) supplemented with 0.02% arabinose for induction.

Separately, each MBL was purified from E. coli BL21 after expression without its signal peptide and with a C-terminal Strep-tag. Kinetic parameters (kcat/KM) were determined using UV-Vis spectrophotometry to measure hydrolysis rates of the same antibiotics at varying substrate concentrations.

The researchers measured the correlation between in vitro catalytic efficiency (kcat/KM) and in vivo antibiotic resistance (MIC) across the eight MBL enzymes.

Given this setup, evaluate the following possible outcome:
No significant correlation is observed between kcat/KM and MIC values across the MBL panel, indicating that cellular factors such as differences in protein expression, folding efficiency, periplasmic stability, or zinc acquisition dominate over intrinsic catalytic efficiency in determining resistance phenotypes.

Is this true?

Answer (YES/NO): YES